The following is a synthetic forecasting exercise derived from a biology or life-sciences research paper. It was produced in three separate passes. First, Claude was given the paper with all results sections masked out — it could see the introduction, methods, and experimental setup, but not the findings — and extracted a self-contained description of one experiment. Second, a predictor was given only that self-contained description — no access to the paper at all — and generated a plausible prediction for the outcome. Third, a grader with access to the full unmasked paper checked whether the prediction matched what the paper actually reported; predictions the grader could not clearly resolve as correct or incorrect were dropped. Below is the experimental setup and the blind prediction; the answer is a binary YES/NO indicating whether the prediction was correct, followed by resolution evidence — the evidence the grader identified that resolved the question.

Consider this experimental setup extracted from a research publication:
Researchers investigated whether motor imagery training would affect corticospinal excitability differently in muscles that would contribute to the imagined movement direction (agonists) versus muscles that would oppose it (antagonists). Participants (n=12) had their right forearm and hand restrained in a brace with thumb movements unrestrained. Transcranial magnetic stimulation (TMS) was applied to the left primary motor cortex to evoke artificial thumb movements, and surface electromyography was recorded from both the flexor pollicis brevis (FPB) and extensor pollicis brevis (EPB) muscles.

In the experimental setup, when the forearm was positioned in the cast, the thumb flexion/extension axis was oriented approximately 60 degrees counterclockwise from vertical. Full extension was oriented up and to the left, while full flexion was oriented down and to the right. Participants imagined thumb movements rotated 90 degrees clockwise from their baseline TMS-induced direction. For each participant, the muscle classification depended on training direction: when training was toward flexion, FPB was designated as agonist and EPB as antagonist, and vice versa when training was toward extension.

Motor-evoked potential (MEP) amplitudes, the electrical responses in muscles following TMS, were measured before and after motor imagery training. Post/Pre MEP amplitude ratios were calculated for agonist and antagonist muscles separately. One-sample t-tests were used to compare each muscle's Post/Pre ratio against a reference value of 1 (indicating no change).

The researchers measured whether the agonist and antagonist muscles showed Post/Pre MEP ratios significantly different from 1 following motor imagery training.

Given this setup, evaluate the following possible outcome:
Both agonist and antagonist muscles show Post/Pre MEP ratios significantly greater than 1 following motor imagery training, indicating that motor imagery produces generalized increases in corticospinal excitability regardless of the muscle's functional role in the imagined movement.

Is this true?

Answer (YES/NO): NO